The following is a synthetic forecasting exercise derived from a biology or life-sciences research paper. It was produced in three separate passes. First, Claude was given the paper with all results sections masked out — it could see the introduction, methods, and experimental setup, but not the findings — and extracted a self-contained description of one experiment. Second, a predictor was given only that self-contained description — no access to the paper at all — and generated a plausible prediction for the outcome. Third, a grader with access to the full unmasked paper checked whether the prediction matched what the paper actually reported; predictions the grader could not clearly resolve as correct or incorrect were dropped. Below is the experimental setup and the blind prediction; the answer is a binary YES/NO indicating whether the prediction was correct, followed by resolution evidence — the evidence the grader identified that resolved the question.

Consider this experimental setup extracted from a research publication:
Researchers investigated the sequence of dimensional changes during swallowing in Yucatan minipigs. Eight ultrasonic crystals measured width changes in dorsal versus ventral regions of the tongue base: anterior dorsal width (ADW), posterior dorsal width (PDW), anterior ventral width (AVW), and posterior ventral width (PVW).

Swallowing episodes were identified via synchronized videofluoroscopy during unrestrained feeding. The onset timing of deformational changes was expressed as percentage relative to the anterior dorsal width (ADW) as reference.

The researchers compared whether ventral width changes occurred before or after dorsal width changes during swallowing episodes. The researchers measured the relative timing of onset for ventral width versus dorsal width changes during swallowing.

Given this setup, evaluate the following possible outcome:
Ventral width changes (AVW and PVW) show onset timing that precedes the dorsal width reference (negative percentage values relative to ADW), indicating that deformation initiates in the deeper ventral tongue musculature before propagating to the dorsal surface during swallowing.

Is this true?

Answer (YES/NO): YES